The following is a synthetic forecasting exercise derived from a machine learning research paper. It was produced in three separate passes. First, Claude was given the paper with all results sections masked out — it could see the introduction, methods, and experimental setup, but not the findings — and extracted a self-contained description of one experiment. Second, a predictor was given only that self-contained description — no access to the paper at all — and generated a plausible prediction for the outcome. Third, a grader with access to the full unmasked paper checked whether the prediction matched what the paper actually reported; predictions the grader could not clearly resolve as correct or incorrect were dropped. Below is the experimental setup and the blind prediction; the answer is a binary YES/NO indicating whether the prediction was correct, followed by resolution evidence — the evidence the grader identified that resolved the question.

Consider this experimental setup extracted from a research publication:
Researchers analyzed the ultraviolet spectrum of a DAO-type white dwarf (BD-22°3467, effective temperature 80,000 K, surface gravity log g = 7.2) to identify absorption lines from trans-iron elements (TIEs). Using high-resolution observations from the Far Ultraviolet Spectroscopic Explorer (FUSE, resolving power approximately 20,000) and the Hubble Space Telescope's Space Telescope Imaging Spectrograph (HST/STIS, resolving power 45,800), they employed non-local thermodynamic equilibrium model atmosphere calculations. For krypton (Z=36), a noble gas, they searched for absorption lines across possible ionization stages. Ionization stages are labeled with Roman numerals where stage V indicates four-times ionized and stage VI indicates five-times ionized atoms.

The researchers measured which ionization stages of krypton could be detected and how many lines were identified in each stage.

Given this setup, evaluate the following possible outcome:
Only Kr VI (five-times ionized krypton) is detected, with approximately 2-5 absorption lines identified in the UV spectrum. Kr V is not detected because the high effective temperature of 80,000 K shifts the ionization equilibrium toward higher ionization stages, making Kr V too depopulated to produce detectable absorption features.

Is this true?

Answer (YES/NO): YES